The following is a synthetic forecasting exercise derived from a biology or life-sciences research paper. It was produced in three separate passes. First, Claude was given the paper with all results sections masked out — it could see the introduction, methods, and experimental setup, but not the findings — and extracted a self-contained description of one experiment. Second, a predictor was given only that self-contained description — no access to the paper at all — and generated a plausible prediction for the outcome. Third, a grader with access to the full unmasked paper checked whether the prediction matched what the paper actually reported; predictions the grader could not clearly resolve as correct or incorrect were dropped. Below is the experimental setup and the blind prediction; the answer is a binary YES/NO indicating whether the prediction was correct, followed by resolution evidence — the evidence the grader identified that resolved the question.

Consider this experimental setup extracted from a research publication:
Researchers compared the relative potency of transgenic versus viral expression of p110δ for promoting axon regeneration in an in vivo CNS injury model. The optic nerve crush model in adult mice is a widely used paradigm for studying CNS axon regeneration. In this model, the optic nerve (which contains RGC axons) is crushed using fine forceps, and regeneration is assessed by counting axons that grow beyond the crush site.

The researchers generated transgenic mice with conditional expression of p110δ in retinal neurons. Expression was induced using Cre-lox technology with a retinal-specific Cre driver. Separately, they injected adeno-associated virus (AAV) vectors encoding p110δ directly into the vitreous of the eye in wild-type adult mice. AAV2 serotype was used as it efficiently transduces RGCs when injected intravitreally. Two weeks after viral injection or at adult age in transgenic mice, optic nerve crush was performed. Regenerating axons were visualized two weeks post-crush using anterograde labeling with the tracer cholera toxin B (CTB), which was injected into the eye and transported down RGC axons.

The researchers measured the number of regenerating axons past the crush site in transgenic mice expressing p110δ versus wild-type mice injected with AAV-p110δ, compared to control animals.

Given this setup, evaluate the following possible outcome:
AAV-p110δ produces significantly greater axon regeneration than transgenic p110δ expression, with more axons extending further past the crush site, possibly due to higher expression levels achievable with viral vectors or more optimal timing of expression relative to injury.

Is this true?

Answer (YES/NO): YES